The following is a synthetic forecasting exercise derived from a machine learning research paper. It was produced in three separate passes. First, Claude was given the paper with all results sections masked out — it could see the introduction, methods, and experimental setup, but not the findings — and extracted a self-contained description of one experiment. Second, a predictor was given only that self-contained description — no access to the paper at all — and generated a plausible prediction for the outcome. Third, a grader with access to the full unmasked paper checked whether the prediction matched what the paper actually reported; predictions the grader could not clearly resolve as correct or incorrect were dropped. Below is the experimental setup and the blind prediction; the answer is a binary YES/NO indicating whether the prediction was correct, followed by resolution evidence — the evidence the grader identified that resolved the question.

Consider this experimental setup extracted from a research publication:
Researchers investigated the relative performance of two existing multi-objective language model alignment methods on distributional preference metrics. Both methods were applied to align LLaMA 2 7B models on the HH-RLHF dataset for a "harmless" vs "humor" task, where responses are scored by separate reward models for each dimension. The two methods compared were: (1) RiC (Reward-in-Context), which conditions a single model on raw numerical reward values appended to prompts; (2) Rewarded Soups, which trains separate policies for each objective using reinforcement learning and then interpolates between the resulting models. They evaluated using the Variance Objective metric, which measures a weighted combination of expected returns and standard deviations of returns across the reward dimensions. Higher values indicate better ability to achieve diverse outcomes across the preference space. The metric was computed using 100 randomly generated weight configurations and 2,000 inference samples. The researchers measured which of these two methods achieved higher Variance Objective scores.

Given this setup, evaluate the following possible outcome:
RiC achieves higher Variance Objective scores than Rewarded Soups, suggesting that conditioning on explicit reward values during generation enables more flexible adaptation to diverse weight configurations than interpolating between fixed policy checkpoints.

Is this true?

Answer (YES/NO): NO